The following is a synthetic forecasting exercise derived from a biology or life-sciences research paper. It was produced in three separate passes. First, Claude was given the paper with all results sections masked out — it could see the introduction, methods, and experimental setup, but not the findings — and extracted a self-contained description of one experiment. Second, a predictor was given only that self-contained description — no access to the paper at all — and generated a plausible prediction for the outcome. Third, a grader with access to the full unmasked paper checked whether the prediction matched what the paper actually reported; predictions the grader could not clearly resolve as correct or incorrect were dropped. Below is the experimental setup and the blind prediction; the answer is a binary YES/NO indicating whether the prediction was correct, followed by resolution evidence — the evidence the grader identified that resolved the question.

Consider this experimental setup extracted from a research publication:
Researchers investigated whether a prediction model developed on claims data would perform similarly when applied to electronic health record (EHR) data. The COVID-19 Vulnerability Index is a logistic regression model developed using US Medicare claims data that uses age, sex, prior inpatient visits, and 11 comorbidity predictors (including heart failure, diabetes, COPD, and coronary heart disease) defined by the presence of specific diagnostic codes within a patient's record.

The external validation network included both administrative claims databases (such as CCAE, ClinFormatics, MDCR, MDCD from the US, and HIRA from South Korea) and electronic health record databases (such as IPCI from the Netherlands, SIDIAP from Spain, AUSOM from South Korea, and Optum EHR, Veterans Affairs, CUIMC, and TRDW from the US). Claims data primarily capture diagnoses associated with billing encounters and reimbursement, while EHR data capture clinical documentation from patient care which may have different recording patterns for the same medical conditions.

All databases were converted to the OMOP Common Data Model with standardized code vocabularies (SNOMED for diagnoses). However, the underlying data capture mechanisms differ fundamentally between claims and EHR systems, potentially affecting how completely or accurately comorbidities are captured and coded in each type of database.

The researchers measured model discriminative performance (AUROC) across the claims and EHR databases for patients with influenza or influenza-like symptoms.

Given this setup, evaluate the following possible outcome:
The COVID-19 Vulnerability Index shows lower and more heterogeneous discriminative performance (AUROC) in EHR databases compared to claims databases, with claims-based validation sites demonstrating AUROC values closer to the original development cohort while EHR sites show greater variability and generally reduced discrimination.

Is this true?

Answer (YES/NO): NO